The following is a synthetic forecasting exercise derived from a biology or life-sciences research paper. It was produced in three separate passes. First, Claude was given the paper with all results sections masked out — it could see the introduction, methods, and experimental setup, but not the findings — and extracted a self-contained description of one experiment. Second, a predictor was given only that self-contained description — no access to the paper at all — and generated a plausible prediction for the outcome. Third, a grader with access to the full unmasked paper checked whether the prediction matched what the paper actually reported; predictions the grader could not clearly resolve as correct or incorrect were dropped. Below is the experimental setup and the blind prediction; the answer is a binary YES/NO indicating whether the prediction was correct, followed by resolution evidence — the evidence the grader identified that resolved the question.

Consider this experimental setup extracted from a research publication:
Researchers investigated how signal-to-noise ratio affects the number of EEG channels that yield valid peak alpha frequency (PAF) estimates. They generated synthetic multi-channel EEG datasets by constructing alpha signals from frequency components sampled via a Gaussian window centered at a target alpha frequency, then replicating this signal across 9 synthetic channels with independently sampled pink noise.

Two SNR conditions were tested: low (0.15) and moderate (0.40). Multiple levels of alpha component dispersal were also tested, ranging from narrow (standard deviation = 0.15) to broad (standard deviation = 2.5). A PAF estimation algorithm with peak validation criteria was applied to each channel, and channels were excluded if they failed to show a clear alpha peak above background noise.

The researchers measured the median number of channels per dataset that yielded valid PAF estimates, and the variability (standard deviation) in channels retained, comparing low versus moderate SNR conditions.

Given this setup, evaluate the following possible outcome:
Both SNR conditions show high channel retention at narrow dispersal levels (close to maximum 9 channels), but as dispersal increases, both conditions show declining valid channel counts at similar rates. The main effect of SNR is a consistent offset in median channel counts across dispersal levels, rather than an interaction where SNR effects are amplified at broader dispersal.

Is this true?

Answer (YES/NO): NO